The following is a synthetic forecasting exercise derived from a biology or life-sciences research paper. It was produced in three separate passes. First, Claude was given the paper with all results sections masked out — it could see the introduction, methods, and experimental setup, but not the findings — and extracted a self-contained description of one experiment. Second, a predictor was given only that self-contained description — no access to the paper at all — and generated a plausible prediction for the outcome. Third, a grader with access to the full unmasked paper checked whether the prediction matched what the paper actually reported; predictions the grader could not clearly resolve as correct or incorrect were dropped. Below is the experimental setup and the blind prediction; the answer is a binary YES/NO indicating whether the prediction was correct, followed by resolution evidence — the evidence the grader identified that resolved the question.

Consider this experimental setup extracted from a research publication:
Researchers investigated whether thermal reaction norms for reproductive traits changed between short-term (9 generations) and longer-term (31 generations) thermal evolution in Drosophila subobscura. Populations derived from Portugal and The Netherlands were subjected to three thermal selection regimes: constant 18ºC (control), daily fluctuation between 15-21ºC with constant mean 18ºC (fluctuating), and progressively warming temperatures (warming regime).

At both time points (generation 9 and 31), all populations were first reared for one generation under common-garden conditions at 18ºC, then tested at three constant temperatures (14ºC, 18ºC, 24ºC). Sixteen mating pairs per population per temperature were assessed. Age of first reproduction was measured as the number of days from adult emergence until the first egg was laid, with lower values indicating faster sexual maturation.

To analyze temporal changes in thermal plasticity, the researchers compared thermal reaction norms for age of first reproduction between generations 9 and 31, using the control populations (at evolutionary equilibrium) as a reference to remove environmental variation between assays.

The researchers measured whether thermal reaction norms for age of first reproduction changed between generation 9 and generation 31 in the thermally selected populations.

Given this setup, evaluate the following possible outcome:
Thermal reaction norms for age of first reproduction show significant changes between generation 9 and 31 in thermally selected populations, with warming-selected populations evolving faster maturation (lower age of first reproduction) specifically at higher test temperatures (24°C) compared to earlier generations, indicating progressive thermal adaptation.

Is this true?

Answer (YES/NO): NO